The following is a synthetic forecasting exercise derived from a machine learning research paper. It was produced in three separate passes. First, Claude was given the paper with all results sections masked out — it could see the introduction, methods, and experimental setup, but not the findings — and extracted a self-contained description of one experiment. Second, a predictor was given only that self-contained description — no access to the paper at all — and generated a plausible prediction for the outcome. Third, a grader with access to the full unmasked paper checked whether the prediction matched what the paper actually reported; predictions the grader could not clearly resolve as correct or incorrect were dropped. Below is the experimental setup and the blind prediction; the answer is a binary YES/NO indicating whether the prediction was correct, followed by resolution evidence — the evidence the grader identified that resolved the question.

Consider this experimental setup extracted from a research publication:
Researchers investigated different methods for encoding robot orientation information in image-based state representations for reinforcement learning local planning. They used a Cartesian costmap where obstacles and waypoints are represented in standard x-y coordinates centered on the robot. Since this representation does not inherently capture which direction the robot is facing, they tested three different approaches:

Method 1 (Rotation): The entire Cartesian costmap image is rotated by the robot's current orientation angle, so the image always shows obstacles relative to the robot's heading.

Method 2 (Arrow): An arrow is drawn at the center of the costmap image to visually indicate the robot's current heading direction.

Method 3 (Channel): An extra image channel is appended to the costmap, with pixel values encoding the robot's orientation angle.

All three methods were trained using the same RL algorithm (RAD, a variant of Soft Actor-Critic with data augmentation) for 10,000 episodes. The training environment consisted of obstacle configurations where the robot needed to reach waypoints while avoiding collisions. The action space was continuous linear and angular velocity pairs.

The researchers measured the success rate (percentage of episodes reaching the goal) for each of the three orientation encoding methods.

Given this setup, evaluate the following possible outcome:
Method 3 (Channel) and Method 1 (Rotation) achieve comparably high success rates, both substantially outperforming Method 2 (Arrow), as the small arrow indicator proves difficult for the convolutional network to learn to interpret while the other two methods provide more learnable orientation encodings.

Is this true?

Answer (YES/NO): NO